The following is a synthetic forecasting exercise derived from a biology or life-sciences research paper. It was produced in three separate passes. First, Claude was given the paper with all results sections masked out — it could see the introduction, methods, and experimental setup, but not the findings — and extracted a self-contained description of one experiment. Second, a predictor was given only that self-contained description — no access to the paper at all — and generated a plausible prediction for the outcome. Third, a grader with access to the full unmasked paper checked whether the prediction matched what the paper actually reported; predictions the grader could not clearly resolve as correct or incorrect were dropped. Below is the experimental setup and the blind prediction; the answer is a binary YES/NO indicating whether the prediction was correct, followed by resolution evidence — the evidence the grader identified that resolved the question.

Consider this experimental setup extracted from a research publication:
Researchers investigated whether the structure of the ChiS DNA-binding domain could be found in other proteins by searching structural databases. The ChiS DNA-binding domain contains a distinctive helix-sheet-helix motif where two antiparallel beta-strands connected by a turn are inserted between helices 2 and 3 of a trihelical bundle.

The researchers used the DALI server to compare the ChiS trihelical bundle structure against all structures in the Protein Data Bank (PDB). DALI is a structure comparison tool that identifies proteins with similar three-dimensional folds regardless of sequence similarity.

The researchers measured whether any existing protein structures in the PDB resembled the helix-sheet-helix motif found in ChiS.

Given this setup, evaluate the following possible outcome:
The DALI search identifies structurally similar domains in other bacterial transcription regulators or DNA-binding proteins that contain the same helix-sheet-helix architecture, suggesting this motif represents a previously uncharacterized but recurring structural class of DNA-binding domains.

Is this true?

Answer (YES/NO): NO